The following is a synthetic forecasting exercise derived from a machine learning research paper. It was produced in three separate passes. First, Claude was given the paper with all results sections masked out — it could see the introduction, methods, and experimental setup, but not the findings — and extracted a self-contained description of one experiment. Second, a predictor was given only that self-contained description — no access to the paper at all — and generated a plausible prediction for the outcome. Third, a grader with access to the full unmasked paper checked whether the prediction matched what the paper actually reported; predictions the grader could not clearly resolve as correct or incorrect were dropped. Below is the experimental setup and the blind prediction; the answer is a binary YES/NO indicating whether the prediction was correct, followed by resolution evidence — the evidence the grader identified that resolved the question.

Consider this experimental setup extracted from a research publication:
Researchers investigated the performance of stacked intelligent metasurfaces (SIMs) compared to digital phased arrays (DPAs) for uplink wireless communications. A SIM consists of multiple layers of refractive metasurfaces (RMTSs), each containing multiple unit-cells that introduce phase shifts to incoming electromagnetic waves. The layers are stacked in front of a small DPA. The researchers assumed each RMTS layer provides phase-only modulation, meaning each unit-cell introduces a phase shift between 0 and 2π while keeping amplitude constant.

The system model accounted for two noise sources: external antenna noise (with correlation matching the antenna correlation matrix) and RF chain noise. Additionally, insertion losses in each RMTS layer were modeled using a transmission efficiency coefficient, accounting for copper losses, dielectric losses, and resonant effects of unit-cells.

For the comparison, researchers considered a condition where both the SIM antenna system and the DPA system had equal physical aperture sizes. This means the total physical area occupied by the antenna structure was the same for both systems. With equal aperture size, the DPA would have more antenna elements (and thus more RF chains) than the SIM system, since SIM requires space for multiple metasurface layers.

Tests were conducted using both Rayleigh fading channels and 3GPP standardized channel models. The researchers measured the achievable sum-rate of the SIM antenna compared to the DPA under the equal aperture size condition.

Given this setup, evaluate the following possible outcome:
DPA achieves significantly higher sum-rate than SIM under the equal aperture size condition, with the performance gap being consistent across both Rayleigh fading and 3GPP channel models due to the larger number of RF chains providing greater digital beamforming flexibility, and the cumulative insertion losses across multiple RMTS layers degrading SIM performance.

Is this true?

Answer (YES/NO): YES